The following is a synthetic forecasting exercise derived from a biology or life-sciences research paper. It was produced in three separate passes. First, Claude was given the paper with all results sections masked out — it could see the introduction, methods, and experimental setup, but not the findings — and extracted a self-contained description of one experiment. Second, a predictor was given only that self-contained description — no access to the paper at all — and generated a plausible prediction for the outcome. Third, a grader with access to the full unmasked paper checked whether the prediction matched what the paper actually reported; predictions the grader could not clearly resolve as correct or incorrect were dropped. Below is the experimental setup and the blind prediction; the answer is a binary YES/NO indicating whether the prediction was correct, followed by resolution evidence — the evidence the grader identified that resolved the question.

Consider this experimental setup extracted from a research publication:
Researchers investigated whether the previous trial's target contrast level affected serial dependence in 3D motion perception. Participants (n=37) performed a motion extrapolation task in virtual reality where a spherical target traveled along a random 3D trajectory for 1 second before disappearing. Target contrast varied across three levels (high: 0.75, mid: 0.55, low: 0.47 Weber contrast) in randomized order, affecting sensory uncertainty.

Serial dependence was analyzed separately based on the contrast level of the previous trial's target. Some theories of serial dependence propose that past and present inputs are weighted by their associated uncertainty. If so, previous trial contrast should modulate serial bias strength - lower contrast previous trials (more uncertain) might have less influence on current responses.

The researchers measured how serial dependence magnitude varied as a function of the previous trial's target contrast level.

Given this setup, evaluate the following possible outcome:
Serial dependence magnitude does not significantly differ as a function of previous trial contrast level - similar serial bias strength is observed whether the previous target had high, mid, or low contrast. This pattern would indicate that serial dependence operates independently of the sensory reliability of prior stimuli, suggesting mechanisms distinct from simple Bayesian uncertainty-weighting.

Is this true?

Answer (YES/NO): NO